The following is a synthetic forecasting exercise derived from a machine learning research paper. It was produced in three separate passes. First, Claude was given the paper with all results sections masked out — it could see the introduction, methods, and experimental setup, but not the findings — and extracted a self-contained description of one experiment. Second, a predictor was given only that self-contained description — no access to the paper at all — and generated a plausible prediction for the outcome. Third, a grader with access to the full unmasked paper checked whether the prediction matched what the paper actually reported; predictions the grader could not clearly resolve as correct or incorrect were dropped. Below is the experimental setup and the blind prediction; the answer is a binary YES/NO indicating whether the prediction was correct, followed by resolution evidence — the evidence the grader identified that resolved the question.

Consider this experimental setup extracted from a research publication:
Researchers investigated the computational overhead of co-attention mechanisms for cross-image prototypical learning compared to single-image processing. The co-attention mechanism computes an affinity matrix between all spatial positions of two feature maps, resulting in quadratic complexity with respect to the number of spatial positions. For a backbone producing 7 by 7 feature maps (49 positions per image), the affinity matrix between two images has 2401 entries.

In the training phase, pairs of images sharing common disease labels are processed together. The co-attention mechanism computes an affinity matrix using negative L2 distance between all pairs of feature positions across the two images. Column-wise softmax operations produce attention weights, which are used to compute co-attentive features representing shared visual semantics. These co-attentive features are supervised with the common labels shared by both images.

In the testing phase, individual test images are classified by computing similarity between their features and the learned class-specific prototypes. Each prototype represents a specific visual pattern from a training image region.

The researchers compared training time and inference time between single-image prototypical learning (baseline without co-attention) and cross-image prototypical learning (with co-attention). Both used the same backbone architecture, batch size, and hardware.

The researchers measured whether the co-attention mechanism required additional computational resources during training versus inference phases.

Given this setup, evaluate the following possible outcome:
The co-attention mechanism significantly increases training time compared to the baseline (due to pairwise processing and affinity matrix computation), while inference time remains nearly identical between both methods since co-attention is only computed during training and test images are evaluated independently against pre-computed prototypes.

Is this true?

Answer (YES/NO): NO